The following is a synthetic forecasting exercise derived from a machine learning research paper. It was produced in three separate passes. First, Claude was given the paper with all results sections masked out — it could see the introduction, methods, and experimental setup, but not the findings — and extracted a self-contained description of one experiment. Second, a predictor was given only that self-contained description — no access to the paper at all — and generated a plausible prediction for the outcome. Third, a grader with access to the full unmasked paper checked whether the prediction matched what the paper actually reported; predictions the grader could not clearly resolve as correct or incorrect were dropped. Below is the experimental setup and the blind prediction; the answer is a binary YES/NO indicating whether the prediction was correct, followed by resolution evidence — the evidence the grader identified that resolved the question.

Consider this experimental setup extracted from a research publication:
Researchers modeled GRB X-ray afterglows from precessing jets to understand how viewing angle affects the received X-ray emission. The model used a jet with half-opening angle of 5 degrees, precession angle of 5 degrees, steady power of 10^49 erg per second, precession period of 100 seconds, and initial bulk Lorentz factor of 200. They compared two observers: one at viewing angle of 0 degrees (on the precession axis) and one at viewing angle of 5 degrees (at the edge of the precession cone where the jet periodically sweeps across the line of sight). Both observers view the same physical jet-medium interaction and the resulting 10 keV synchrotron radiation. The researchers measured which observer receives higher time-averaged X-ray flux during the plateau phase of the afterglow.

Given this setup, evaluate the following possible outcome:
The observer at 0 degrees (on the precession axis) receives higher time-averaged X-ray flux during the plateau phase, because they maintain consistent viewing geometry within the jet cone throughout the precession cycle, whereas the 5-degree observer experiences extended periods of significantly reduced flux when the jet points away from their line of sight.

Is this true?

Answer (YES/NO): NO